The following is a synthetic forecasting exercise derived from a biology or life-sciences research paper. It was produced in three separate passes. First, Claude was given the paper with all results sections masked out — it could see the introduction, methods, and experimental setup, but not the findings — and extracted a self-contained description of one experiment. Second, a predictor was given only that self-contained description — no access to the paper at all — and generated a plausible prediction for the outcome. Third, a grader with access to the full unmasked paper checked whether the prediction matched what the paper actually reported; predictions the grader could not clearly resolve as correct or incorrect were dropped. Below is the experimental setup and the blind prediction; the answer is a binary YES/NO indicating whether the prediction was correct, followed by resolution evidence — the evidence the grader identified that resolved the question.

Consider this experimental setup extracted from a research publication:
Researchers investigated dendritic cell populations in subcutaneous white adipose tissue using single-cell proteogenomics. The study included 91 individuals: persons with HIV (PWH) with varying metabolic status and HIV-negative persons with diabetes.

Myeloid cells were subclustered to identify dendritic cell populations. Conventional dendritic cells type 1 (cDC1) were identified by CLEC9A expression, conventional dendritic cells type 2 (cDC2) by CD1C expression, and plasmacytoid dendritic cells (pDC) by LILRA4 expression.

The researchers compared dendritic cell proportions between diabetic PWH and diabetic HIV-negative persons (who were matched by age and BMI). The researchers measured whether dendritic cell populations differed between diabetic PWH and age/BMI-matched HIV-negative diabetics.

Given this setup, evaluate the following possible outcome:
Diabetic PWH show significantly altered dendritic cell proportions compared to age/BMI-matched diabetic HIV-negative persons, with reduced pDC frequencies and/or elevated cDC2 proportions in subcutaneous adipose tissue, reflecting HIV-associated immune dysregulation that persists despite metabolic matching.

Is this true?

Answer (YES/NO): NO